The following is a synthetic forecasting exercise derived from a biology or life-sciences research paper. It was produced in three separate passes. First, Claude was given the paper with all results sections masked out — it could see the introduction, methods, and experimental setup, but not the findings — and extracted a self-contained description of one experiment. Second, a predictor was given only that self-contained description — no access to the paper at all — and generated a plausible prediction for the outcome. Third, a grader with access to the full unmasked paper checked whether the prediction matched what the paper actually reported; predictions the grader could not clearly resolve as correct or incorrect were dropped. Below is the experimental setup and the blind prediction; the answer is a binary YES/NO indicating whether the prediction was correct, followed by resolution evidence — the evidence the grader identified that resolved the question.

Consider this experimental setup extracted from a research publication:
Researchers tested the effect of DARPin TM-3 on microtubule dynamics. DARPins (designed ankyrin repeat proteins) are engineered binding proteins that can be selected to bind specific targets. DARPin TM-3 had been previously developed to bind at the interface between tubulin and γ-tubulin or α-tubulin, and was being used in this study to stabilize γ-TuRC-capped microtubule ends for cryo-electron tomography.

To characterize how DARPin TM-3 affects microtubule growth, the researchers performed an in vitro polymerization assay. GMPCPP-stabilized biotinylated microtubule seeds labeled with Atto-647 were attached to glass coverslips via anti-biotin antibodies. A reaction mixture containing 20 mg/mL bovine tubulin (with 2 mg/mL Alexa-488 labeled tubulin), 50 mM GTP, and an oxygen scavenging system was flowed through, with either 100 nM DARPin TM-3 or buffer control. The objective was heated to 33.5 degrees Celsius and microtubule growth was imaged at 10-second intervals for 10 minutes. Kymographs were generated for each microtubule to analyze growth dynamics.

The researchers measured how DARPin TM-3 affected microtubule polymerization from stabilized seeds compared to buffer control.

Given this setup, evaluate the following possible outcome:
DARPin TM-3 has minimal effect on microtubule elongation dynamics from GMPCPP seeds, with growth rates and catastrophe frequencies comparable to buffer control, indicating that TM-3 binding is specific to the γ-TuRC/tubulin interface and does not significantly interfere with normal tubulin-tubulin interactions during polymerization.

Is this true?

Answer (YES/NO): NO